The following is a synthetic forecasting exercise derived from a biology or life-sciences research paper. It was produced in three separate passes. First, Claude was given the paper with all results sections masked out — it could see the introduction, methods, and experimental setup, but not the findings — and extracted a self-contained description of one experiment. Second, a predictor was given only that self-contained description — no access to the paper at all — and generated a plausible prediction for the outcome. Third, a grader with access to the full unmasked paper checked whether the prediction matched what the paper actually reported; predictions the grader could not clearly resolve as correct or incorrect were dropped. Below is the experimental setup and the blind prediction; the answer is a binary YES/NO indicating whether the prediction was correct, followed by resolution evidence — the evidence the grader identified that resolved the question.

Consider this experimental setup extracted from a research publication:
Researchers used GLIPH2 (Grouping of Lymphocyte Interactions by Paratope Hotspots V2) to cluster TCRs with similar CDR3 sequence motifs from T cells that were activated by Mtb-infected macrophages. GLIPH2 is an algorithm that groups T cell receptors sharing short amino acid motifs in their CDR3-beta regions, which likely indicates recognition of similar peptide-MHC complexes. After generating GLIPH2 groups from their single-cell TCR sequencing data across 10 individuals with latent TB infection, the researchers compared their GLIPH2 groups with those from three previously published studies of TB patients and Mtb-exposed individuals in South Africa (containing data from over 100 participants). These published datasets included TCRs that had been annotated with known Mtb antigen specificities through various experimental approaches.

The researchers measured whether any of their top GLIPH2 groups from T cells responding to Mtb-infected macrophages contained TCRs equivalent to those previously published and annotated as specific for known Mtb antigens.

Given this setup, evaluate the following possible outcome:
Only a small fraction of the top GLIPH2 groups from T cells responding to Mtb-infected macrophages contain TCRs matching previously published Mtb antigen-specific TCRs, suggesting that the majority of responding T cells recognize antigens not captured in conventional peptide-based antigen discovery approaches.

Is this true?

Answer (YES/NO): NO